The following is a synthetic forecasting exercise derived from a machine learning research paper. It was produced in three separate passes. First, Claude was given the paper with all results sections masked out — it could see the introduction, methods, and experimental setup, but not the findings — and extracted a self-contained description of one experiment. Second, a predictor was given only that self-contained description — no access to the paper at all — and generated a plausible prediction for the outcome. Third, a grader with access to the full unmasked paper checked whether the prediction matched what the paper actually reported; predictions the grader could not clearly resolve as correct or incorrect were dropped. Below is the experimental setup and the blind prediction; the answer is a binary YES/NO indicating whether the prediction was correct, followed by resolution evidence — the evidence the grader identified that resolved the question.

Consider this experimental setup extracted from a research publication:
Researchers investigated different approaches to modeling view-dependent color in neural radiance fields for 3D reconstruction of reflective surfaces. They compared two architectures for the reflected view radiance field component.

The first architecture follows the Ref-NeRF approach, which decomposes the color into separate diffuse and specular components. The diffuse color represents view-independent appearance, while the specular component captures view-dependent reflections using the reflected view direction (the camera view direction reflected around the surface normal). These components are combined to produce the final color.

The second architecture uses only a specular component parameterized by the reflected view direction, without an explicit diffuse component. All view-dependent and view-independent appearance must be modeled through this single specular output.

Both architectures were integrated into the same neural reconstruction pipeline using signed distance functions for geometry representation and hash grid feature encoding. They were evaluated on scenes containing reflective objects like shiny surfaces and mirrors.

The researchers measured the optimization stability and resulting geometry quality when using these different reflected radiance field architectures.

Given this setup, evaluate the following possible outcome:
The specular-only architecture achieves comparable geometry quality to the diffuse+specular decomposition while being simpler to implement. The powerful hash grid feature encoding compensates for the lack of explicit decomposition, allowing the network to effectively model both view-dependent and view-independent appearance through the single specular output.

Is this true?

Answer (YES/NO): NO